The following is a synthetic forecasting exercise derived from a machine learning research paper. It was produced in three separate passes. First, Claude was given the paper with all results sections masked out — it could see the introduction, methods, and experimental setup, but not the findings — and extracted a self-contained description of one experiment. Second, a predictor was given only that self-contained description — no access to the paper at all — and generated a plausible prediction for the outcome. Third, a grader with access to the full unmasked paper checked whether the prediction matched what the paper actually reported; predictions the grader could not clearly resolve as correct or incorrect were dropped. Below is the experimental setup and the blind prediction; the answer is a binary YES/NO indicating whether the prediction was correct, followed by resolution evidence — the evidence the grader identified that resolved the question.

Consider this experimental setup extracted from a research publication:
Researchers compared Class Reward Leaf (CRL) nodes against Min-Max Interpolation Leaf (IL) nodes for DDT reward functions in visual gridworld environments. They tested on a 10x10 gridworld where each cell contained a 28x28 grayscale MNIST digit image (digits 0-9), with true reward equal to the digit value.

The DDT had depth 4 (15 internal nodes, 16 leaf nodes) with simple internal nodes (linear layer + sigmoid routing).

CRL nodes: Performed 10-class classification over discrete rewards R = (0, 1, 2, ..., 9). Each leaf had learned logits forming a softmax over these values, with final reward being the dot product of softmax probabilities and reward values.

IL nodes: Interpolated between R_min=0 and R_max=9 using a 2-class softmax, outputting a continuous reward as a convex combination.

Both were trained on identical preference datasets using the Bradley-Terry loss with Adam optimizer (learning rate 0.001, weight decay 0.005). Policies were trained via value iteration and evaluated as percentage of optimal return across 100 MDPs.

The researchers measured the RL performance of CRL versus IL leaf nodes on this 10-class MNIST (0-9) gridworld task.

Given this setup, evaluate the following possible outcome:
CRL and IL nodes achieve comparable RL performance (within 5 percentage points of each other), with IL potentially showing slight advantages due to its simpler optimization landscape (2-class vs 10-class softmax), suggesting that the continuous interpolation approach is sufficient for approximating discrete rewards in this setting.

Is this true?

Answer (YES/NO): NO